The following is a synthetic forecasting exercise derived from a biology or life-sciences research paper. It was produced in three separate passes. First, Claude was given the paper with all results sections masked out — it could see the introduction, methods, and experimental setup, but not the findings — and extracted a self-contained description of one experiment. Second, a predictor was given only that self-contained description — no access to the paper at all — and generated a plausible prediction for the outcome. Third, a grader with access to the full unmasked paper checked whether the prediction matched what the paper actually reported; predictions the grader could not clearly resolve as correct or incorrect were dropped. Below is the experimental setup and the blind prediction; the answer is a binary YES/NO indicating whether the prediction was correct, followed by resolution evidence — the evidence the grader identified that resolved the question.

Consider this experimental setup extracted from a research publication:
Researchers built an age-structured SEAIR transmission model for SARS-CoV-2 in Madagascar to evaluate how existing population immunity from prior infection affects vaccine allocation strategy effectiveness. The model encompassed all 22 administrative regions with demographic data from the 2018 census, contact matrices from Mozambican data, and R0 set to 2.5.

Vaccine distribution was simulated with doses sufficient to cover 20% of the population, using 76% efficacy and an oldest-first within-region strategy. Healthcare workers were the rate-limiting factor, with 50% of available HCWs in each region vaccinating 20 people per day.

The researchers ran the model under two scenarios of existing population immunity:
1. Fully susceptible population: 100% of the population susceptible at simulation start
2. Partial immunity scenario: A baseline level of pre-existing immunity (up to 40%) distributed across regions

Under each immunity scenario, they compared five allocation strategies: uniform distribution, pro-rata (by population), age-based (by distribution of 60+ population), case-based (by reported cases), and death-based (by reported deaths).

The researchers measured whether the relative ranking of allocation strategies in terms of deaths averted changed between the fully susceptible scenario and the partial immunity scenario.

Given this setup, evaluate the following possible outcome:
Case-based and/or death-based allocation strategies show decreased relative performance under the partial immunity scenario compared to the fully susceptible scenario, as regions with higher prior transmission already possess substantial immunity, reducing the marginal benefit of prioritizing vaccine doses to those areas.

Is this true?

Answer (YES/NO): YES